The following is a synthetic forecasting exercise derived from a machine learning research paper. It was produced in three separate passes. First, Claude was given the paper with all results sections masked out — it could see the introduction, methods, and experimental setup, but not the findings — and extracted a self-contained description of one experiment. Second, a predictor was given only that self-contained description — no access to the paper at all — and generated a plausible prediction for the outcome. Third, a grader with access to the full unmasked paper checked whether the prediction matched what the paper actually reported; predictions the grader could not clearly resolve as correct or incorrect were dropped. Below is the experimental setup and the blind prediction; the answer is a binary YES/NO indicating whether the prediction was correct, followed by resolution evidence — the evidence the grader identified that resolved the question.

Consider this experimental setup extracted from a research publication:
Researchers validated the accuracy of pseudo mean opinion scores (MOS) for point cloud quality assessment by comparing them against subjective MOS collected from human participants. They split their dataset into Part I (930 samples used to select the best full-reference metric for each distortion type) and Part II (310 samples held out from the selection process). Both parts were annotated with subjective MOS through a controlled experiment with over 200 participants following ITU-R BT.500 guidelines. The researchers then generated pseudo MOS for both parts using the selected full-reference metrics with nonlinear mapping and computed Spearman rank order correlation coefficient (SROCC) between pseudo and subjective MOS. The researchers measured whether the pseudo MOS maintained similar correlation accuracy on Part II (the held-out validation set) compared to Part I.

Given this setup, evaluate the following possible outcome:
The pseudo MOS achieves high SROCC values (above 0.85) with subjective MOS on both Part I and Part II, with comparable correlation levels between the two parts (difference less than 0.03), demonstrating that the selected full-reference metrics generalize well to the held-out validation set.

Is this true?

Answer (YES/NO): YES